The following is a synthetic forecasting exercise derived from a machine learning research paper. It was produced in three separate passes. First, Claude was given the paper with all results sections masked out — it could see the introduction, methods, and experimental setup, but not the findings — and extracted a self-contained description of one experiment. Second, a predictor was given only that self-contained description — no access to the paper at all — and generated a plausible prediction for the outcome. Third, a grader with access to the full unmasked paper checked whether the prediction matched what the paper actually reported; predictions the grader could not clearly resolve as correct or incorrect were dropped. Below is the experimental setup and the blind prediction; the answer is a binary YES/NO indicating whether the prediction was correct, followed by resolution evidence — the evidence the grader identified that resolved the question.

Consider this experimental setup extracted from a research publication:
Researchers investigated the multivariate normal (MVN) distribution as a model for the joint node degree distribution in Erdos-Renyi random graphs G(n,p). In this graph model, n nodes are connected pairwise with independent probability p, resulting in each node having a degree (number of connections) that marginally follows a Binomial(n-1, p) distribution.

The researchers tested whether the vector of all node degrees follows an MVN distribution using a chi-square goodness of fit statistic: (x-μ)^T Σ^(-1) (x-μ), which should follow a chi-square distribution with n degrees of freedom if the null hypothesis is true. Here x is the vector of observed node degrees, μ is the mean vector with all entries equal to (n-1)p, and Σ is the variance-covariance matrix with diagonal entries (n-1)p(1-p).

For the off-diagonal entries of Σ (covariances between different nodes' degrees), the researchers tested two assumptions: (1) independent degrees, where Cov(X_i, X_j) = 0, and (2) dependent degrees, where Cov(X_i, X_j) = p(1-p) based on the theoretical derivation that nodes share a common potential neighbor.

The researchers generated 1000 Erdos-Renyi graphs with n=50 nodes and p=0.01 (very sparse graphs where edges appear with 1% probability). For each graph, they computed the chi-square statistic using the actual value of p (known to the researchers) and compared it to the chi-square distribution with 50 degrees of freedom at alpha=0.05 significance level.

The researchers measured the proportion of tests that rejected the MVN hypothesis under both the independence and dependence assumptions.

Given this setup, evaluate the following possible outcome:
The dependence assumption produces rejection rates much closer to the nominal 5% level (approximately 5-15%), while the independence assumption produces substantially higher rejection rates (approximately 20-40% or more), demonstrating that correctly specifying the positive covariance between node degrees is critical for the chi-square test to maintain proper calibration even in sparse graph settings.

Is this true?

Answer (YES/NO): NO